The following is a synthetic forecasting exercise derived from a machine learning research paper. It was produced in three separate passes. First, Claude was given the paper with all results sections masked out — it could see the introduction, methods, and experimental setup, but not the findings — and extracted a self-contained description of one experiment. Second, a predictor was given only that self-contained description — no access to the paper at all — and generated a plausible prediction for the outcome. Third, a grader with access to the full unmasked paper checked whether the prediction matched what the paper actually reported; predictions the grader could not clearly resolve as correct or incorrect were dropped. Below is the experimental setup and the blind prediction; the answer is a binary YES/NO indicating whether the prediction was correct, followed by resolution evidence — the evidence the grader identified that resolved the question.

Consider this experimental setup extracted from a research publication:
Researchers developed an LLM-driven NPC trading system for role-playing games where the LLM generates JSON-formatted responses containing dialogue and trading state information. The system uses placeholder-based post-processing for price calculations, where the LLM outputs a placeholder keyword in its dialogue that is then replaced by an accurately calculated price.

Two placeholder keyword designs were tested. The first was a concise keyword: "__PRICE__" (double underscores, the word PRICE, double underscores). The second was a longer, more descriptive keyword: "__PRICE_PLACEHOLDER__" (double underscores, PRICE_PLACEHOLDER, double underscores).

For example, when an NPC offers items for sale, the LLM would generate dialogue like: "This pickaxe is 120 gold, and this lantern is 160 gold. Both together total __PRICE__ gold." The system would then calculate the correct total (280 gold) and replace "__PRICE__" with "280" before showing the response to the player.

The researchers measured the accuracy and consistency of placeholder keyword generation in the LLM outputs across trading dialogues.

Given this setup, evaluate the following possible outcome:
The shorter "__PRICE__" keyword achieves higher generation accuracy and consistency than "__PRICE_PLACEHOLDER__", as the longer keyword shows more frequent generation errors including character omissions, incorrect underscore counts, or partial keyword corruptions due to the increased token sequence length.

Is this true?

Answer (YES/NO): YES